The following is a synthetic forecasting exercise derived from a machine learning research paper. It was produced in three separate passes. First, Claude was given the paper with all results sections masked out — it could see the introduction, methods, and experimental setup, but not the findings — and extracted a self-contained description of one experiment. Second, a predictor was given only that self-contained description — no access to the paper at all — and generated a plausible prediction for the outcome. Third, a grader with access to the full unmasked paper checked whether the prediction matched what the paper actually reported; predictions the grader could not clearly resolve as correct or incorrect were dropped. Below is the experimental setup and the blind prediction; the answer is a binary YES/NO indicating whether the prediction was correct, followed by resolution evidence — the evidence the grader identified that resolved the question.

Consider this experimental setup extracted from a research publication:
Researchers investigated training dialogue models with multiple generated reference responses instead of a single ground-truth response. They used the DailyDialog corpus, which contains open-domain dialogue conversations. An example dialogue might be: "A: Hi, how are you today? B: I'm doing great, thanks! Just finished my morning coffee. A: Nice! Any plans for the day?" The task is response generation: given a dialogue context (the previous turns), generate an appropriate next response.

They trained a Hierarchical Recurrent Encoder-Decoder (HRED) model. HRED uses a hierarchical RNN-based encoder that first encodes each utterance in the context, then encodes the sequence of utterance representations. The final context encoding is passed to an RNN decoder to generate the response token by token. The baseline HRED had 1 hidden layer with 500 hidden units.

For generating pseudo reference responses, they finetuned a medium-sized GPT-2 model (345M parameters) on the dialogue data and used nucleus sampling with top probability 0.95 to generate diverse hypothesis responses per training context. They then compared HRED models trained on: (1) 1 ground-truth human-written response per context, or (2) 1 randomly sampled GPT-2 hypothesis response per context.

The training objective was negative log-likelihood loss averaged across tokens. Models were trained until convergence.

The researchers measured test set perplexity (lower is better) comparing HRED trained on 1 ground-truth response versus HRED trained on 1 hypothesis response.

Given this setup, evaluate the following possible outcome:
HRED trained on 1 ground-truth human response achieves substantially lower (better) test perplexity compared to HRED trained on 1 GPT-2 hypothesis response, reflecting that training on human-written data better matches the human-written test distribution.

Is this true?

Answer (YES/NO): YES